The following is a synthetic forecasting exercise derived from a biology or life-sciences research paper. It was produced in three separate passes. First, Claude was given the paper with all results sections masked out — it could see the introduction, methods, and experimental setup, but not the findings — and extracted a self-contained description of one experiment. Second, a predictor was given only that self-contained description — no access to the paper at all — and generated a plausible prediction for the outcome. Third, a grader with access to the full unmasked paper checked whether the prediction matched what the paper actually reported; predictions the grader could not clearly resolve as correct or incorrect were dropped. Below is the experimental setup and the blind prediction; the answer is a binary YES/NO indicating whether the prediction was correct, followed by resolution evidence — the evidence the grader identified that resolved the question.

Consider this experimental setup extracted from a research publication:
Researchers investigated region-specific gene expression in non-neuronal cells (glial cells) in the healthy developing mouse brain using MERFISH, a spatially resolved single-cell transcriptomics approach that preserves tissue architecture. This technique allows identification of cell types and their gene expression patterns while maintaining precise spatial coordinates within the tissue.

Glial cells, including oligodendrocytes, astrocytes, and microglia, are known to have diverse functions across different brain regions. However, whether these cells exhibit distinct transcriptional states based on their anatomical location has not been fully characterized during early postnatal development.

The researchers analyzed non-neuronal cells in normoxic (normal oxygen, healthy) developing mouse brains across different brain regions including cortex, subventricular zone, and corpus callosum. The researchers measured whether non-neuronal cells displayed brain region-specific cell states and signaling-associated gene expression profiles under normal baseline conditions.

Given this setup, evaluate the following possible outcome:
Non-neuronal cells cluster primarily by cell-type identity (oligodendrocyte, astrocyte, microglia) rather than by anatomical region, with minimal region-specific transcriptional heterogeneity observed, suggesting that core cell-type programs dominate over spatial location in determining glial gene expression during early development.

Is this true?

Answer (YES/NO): NO